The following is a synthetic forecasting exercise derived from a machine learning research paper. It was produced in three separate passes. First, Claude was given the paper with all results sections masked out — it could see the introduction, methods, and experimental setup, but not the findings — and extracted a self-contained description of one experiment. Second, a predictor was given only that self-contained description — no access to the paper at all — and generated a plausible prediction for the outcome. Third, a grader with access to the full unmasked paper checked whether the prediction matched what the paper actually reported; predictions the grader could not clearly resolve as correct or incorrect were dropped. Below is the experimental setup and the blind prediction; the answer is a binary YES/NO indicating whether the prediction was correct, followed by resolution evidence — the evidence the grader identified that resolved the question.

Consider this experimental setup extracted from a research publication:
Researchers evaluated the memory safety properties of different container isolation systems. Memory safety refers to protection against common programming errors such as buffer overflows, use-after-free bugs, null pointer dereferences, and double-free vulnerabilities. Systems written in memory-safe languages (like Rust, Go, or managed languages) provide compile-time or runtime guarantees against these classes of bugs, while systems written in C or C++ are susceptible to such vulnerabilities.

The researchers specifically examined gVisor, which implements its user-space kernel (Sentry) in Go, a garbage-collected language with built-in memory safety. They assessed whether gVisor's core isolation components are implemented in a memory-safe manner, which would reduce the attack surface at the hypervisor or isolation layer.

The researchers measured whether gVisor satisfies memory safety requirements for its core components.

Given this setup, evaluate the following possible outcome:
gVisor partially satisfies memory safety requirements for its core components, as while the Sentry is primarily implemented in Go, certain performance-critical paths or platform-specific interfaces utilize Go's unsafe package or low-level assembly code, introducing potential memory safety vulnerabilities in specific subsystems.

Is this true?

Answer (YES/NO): NO